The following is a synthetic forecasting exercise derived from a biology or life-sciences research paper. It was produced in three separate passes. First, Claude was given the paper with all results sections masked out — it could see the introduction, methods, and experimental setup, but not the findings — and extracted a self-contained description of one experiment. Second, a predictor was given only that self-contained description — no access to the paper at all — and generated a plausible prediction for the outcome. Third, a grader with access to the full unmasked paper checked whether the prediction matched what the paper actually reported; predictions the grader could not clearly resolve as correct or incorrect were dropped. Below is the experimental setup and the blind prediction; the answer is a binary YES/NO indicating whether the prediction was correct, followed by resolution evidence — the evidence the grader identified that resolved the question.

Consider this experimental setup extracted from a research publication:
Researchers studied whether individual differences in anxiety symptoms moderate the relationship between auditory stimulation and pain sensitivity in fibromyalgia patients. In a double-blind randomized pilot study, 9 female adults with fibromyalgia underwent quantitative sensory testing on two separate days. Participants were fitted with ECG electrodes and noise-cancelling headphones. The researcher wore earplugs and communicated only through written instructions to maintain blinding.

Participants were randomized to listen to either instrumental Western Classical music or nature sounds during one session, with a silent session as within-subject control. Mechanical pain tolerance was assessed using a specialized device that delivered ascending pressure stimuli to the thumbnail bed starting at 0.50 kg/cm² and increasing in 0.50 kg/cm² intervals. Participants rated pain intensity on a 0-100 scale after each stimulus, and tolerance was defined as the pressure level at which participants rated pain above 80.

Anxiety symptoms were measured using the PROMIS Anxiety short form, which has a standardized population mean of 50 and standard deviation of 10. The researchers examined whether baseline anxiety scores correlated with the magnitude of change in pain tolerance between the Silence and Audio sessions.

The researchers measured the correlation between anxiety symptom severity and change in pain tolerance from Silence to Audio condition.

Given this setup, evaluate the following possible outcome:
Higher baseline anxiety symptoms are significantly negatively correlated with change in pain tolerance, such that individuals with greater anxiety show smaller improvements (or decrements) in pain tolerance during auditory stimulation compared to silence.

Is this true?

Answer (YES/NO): NO